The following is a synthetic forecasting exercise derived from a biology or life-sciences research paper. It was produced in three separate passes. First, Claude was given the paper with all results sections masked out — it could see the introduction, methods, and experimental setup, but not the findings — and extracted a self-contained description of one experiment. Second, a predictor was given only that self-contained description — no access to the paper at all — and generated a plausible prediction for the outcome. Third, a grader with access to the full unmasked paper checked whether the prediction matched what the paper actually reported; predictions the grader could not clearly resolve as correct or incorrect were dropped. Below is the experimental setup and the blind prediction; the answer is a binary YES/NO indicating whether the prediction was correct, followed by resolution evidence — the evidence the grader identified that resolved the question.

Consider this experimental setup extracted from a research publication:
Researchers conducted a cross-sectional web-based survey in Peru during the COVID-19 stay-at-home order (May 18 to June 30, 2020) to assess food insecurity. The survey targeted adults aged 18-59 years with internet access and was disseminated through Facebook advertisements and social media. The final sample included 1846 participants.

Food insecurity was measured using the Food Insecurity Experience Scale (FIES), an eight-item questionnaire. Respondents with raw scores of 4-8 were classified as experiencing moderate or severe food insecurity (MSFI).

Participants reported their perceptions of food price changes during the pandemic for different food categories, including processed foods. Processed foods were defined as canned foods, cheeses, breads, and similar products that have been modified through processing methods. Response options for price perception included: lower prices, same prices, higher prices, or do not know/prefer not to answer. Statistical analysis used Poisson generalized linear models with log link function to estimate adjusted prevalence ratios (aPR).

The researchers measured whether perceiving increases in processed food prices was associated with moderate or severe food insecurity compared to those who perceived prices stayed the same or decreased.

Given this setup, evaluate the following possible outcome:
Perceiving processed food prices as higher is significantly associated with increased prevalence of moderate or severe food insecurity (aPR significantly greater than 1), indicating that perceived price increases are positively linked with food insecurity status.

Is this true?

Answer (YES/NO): YES